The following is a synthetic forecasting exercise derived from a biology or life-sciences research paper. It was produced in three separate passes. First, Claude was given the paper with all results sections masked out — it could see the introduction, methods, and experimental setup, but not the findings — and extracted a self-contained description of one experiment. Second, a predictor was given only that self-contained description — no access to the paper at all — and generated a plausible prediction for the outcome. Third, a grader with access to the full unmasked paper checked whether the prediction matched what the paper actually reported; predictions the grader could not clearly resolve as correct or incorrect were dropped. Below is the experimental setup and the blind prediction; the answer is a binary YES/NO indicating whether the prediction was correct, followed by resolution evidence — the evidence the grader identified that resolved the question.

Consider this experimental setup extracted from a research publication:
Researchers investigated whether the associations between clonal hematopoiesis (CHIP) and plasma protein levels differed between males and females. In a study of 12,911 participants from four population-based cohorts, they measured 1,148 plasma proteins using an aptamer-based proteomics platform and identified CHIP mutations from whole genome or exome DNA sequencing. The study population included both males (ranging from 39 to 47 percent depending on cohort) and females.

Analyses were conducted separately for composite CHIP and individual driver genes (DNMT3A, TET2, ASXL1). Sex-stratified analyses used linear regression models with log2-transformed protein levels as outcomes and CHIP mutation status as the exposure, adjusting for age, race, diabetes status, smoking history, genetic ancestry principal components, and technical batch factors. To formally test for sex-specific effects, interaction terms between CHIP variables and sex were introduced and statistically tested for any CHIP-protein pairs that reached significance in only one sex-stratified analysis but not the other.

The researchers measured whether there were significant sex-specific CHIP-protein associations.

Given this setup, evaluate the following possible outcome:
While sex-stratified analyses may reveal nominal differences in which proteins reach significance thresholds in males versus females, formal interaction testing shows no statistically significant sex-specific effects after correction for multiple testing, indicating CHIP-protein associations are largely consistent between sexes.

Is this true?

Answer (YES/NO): NO